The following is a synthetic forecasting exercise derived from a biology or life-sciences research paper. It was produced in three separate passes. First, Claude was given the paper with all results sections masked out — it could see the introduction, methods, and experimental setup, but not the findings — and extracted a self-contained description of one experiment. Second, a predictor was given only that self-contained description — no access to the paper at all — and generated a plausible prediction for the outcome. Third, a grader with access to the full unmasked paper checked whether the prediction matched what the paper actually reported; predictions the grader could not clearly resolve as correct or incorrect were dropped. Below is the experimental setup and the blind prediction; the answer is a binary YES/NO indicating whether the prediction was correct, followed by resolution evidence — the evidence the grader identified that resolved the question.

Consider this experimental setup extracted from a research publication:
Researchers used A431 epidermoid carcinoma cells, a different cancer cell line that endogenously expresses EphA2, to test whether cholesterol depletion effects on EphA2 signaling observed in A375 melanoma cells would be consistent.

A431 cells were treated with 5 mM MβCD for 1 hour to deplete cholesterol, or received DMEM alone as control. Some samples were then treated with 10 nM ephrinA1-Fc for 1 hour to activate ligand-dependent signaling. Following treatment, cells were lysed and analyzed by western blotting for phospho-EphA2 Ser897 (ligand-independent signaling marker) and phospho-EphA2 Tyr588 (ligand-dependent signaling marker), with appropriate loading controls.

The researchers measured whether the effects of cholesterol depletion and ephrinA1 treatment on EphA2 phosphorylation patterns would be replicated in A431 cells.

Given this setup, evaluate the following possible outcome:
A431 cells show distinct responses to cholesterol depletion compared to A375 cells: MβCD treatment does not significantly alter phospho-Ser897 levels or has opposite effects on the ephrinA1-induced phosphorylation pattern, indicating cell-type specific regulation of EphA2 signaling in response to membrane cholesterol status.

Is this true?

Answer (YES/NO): NO